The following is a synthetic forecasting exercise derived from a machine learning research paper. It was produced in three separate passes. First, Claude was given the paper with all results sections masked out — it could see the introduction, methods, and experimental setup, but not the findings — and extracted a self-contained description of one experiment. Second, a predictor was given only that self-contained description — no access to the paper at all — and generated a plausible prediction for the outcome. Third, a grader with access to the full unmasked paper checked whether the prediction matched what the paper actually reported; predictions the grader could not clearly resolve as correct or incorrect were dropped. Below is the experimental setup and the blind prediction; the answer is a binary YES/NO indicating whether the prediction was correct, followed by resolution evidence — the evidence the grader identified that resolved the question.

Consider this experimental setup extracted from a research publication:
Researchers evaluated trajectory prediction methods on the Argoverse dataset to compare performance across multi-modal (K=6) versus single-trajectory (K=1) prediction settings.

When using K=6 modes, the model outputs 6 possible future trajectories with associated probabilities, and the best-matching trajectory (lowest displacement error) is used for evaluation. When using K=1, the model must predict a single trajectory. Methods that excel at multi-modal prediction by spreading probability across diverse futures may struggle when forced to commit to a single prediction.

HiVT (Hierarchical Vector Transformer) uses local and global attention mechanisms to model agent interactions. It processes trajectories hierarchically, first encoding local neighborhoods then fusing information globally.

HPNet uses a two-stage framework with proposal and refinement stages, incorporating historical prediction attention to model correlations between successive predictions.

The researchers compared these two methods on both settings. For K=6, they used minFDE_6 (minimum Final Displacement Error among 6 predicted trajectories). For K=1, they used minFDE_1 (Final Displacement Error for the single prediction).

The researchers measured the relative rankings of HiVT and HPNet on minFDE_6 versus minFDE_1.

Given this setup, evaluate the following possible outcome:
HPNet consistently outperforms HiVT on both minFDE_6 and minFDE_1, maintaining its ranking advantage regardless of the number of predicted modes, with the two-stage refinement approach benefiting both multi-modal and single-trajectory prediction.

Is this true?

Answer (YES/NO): NO